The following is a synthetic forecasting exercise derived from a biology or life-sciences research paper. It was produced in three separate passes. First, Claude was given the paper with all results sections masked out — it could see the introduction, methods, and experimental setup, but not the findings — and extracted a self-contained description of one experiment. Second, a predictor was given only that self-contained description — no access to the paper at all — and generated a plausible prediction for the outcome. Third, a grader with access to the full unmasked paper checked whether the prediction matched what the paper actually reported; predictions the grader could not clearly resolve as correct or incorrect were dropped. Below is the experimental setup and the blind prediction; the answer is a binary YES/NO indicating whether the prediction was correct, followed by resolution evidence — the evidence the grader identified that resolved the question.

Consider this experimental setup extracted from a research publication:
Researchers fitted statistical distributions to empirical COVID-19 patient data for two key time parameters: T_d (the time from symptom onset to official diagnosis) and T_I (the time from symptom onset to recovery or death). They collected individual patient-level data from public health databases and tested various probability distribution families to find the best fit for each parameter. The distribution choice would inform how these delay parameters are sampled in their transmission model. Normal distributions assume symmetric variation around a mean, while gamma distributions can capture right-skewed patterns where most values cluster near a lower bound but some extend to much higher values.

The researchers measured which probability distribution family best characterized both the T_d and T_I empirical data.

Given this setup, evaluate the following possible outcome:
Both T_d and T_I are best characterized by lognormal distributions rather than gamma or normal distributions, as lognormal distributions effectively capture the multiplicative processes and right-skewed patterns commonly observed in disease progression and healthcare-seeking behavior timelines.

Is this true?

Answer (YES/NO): NO